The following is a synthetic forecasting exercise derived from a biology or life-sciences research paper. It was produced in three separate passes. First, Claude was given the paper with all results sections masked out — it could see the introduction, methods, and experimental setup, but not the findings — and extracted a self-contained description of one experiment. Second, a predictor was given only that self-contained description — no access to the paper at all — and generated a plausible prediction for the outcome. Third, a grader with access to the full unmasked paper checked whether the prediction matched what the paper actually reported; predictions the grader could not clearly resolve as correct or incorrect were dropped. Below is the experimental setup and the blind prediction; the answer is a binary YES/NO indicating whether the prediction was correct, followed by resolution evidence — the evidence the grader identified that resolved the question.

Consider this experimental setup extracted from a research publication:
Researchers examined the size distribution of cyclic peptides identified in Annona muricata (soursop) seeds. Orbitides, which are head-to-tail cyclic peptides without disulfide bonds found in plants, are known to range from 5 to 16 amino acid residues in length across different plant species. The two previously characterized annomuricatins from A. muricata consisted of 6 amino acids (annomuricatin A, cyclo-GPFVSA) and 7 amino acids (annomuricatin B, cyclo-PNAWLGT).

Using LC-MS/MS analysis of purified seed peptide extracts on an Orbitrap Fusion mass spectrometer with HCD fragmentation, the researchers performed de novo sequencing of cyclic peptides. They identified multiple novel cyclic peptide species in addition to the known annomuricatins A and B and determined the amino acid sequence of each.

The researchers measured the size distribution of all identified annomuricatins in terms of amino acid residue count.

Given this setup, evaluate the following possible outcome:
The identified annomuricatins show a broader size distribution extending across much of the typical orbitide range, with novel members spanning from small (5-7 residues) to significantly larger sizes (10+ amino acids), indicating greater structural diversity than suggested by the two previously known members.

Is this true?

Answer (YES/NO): NO